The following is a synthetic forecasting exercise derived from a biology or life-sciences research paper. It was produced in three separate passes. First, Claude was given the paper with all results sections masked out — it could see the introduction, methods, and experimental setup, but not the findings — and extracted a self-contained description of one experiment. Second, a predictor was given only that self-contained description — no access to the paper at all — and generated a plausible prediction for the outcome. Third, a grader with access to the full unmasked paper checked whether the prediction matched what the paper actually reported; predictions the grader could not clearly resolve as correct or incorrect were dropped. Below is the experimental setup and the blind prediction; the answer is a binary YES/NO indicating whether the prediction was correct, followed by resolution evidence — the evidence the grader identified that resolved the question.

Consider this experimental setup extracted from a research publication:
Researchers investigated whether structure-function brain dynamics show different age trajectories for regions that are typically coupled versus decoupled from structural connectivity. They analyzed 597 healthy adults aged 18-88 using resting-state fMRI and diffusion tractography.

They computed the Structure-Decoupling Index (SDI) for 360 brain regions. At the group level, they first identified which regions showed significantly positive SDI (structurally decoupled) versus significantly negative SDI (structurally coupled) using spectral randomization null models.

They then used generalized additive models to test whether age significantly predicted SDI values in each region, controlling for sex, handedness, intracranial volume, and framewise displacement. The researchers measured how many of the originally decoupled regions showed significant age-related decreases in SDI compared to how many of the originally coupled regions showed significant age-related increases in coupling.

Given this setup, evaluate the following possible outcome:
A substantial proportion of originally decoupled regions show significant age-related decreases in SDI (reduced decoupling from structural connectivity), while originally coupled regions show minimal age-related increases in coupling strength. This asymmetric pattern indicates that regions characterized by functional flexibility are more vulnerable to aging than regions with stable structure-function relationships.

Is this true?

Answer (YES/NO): NO